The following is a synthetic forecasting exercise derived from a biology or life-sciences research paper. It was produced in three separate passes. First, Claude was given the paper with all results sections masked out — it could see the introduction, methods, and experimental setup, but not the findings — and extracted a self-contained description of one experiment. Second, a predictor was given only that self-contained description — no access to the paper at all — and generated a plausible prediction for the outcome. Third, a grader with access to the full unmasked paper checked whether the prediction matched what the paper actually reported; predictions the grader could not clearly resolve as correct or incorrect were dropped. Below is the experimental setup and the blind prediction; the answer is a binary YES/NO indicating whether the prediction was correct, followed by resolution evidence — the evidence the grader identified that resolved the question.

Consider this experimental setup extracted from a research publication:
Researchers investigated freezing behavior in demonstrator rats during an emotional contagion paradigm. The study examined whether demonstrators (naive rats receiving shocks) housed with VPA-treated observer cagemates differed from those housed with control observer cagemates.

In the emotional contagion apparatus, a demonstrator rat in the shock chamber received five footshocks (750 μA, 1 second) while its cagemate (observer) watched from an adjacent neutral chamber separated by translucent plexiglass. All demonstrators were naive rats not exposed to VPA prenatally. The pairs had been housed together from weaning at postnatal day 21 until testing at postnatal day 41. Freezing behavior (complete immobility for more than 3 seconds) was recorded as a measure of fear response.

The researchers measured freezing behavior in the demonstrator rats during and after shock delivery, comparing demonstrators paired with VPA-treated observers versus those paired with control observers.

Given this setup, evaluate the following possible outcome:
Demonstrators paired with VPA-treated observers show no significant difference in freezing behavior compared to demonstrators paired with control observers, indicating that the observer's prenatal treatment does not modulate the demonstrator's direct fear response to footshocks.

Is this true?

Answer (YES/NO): YES